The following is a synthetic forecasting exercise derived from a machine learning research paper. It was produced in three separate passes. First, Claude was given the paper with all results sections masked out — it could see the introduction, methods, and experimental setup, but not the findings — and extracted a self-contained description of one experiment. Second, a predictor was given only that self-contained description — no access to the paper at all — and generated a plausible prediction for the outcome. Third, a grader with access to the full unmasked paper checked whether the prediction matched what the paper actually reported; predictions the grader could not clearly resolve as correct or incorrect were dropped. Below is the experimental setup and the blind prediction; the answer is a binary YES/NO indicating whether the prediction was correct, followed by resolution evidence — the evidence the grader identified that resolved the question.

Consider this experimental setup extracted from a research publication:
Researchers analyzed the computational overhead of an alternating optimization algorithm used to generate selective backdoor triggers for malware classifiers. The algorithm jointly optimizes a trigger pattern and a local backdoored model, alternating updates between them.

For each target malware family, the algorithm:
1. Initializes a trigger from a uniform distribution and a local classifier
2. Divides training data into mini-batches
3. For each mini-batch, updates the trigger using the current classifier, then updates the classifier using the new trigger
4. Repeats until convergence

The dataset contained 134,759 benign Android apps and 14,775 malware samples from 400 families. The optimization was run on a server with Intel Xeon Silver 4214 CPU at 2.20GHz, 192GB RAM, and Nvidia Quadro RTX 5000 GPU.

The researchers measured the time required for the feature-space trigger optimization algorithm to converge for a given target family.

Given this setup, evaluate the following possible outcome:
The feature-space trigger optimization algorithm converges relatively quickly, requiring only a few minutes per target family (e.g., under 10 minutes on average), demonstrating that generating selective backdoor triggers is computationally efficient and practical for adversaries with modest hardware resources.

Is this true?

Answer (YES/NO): NO